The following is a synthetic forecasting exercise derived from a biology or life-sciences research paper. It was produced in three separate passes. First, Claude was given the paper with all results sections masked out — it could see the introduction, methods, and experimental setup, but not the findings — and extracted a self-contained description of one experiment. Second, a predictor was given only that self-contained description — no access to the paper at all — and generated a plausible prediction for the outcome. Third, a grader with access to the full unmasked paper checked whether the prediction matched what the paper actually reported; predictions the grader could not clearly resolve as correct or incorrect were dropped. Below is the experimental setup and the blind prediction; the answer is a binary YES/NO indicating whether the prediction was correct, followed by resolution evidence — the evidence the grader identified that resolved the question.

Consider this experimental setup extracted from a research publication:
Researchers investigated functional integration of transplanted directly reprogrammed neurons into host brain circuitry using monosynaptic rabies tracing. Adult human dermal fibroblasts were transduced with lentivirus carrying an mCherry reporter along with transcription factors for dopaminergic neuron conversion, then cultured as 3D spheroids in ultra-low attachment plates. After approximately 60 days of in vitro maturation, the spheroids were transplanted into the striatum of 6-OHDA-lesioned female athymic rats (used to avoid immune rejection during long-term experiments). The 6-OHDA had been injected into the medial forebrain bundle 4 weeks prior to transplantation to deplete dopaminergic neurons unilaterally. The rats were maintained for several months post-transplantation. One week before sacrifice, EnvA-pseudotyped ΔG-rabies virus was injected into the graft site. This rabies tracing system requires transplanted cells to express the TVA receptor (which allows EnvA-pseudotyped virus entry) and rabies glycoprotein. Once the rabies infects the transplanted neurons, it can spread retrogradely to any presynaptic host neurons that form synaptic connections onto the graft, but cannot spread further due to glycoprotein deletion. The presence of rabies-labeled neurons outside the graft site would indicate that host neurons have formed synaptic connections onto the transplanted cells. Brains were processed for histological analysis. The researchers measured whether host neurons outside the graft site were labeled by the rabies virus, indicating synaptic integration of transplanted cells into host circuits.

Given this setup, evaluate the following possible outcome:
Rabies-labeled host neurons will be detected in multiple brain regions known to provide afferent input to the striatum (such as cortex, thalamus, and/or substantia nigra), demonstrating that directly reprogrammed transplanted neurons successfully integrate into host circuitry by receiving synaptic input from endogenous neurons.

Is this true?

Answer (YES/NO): YES